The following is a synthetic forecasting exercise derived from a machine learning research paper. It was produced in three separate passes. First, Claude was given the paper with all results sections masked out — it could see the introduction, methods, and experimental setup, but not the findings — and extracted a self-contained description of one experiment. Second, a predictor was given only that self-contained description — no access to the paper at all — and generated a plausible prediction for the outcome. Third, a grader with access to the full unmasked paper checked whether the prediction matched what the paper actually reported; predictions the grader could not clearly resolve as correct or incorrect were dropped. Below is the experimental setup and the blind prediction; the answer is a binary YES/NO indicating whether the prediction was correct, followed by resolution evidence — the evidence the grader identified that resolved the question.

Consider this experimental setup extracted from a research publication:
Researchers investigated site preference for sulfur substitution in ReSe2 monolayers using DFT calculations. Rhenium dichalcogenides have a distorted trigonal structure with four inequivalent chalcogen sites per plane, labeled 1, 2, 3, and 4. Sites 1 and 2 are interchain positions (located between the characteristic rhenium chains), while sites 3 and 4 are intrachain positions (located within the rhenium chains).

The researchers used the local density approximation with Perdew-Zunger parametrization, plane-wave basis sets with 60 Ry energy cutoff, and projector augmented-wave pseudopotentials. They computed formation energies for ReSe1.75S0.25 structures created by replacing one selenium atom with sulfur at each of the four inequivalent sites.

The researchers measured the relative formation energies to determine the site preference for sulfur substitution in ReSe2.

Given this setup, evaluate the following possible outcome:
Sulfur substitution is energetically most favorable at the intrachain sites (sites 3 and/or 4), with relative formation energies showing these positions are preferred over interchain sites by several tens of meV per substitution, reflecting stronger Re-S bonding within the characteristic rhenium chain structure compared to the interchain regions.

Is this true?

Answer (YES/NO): YES